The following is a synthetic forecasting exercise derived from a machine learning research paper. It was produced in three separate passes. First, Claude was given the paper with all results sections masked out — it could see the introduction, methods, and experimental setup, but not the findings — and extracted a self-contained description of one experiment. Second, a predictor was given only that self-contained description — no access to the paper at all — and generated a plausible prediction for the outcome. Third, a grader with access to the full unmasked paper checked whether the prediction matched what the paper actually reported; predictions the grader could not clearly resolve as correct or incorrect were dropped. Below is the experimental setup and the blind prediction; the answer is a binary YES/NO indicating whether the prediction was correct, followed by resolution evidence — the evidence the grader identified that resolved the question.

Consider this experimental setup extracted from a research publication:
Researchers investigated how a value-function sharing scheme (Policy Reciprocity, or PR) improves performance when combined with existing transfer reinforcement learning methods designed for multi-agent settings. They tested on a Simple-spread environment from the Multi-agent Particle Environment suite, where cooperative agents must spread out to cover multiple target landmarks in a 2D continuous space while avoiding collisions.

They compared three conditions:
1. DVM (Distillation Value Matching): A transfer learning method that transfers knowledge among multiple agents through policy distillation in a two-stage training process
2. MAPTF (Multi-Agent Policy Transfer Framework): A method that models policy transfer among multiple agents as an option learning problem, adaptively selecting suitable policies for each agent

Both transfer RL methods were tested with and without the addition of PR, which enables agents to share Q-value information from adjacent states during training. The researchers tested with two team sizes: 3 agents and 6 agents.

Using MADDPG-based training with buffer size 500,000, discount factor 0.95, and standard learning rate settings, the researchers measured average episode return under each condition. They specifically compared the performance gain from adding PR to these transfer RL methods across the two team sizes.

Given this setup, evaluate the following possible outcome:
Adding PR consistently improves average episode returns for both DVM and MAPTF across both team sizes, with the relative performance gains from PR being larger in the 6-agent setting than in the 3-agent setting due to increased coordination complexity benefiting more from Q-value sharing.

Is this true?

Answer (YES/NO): NO